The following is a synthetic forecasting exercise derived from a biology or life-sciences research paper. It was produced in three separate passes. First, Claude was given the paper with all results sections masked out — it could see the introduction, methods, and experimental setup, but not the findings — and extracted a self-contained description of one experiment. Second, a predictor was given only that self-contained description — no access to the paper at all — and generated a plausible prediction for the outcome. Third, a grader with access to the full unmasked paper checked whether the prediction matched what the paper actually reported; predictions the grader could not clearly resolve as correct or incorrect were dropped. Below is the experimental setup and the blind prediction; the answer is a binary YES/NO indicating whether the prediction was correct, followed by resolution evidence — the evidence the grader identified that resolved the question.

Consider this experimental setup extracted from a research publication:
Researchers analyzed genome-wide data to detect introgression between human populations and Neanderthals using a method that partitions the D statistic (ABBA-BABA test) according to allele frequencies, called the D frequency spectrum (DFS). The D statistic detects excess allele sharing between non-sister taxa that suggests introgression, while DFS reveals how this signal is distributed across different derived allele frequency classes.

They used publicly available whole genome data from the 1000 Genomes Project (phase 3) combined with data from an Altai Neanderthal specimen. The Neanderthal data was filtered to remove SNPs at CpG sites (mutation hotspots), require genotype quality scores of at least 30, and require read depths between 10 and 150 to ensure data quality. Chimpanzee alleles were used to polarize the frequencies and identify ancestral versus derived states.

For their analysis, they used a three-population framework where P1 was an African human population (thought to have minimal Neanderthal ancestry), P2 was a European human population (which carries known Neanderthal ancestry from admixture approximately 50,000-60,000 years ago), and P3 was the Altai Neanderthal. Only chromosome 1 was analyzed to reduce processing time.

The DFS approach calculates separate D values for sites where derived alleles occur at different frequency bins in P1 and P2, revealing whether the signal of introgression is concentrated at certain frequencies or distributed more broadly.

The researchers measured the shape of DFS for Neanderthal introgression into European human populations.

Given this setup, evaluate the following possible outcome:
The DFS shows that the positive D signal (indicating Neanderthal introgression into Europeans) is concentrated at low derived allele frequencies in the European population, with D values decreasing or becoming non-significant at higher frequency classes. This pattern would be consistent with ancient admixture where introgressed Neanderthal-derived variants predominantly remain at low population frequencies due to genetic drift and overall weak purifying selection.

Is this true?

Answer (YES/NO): NO